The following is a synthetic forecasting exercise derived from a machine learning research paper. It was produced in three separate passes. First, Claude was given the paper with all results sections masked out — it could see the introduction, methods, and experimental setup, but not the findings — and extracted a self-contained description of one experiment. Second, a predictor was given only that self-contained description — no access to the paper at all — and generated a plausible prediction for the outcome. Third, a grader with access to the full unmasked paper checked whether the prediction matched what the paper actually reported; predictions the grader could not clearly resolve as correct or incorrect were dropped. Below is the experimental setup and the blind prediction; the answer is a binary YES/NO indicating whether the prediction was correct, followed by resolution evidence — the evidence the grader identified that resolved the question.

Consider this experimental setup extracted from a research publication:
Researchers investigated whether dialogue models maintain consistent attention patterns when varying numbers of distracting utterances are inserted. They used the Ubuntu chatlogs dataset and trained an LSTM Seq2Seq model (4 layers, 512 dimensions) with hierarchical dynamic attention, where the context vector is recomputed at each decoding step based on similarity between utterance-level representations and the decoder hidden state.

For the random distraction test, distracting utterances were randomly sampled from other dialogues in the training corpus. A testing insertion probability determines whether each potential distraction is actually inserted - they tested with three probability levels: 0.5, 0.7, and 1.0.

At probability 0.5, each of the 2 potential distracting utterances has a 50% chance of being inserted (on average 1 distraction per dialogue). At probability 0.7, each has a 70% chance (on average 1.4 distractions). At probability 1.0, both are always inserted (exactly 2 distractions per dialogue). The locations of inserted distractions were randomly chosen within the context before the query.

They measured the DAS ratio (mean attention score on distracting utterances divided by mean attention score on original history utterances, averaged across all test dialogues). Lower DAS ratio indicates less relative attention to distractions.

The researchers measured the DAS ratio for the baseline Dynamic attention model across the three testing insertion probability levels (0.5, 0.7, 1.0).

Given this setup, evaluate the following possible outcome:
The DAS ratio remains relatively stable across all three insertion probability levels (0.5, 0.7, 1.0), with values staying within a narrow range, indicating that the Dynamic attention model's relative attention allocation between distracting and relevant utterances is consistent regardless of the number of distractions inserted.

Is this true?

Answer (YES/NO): YES